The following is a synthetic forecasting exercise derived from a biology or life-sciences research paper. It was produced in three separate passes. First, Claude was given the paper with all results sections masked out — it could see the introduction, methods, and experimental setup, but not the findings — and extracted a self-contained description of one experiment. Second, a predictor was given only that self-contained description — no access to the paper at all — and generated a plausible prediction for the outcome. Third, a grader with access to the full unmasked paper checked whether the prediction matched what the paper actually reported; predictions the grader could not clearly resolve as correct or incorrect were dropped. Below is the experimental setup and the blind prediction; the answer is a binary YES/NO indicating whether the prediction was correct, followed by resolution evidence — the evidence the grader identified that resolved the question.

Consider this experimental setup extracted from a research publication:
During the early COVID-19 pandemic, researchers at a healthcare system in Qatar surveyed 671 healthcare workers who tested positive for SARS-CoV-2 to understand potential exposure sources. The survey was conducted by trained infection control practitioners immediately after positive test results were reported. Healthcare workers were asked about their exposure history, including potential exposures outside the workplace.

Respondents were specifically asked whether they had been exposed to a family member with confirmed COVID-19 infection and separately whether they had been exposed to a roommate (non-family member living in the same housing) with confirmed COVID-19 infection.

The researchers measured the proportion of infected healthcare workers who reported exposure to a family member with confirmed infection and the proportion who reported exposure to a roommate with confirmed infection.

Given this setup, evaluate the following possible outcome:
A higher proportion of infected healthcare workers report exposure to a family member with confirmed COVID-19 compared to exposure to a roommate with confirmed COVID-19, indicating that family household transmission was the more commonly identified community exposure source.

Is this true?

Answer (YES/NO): NO